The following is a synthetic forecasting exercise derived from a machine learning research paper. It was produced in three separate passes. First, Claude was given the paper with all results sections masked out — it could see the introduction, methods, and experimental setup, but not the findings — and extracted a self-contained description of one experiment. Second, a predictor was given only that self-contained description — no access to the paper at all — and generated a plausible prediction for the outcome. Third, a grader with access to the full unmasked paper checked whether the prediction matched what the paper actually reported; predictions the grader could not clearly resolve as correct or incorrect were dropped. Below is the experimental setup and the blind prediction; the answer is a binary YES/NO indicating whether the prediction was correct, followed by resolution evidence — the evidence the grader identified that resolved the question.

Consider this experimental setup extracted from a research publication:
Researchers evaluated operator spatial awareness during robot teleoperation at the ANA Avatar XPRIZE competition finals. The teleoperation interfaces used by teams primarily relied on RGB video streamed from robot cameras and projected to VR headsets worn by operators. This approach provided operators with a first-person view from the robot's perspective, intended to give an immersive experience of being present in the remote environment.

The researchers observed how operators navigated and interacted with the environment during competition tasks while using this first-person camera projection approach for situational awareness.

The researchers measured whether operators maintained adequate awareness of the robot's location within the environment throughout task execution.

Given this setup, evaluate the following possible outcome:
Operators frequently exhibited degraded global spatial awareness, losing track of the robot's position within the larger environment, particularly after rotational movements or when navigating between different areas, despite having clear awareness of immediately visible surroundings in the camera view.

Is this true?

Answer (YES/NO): NO